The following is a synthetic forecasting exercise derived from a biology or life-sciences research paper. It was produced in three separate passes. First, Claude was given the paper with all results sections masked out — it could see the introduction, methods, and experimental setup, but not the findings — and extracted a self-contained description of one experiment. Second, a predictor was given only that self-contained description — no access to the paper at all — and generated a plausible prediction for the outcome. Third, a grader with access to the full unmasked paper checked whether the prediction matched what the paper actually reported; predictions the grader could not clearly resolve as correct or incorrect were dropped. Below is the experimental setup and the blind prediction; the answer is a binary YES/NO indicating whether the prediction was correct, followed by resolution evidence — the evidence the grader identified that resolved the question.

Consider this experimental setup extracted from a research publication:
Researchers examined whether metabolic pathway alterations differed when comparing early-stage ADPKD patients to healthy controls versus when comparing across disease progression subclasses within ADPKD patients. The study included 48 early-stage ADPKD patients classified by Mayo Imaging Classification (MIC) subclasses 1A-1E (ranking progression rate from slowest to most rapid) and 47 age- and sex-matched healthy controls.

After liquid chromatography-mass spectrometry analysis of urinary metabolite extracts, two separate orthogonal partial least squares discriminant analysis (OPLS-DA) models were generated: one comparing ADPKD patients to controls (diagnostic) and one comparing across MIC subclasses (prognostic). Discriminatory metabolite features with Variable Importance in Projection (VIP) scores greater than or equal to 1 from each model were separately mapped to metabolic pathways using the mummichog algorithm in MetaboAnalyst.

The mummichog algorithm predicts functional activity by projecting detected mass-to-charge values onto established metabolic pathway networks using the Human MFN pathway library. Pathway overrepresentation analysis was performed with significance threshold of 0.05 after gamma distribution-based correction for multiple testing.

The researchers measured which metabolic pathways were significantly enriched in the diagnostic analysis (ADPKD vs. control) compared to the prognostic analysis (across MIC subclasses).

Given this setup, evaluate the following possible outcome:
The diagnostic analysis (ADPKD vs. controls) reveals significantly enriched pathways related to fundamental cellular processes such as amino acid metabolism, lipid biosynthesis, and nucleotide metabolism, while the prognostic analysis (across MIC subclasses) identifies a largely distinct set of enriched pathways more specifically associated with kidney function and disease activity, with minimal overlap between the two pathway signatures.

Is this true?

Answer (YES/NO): NO